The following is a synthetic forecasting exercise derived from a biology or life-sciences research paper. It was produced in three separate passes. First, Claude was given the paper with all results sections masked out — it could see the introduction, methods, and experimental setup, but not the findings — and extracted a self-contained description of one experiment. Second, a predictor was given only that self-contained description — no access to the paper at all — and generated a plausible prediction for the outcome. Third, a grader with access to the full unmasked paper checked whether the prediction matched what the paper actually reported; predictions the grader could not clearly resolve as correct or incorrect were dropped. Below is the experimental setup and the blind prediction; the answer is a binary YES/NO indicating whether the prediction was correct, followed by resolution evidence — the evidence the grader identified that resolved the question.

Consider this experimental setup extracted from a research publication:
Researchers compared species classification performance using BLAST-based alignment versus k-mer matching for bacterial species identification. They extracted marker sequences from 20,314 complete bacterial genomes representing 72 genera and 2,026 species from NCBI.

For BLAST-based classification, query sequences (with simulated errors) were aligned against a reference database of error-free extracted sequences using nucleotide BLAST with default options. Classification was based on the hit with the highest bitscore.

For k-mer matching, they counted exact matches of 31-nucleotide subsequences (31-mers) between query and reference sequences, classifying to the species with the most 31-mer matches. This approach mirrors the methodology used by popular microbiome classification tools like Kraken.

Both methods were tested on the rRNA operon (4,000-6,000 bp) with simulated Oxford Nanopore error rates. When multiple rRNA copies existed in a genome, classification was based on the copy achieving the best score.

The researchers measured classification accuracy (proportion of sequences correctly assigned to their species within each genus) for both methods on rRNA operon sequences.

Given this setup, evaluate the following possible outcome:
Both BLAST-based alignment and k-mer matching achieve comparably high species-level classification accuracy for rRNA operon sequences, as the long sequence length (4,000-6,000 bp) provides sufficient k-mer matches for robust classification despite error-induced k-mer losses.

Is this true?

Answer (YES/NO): YES